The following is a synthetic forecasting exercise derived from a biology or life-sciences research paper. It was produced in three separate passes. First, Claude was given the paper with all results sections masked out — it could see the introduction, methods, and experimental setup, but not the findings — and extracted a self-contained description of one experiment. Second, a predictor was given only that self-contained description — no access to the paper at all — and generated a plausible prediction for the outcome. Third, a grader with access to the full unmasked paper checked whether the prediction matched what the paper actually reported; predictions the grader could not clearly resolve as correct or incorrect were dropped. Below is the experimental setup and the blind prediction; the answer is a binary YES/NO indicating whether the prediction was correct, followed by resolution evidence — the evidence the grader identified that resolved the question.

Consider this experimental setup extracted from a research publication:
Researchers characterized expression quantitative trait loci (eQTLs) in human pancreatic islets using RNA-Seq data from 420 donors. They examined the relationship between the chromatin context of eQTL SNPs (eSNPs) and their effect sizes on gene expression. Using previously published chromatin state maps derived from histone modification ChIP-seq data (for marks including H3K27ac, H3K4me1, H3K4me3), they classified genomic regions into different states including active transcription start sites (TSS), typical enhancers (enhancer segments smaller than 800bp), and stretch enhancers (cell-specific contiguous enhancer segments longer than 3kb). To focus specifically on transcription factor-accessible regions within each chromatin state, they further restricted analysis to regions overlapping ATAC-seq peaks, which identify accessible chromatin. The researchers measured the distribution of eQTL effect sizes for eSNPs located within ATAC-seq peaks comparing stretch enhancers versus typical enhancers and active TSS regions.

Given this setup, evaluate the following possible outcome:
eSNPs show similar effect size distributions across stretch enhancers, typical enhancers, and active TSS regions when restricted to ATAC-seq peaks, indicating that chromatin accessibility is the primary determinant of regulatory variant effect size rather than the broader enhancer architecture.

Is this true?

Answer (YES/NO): NO